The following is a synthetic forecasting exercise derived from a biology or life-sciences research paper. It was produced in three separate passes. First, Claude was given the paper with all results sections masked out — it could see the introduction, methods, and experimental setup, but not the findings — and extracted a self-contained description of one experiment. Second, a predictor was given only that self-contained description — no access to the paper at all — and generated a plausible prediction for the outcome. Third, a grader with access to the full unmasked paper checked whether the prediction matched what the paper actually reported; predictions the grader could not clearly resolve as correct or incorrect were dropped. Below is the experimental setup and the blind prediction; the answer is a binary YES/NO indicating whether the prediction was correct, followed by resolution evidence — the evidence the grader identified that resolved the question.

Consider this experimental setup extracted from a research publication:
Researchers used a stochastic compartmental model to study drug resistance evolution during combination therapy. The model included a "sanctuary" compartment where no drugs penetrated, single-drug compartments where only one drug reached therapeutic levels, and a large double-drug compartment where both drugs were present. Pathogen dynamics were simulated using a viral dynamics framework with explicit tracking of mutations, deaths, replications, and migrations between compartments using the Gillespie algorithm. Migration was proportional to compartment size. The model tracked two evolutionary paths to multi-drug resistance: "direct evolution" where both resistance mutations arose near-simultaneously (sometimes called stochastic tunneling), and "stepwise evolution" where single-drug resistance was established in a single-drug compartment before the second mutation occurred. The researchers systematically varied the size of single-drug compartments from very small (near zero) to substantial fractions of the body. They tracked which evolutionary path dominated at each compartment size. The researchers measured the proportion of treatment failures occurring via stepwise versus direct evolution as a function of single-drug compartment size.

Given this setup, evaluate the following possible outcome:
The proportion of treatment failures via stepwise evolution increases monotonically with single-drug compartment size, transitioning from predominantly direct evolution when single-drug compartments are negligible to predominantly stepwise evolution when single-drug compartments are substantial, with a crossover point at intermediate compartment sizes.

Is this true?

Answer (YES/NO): YES